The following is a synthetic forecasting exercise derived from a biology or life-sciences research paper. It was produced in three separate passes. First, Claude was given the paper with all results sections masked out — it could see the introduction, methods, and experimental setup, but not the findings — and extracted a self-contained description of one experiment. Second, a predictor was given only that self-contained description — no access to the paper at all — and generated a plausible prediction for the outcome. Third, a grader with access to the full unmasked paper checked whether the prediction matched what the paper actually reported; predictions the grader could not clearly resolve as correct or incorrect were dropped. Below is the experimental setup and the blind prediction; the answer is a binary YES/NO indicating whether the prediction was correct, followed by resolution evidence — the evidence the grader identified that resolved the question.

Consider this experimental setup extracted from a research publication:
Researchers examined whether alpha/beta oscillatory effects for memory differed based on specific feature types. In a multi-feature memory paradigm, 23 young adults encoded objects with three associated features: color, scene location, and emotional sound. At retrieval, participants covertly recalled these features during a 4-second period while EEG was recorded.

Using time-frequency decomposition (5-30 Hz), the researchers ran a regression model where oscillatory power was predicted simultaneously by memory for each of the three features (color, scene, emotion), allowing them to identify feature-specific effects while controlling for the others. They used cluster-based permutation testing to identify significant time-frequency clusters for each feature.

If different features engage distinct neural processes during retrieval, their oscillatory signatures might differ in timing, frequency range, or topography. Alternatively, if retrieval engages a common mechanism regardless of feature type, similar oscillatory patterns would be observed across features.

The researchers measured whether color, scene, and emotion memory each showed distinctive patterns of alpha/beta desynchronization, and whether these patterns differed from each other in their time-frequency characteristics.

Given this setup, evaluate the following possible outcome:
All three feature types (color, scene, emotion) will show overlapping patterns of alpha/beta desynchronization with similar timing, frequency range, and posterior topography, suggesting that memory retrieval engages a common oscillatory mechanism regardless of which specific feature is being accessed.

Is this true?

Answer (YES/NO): NO